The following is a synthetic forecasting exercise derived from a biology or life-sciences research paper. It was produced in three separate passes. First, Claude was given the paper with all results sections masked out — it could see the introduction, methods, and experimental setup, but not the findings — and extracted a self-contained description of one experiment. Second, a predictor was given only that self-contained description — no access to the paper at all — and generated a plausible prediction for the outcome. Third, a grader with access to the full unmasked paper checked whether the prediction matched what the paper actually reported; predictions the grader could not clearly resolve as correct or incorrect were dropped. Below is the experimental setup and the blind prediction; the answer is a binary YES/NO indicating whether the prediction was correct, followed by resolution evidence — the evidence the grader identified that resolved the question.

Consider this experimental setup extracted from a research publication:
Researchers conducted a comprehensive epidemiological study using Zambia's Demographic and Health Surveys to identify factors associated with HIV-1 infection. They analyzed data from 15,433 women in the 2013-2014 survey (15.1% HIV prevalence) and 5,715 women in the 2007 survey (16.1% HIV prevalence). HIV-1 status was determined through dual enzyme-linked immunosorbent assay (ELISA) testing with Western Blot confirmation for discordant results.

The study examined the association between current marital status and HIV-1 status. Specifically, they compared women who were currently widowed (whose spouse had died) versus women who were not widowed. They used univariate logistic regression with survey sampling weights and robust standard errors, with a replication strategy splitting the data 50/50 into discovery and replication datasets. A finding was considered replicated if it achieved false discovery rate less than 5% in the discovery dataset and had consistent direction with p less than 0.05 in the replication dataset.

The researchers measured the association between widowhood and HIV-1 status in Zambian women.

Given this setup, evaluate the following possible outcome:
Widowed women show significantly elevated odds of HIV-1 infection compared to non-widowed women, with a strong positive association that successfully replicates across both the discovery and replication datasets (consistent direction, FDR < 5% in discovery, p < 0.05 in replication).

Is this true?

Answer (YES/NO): YES